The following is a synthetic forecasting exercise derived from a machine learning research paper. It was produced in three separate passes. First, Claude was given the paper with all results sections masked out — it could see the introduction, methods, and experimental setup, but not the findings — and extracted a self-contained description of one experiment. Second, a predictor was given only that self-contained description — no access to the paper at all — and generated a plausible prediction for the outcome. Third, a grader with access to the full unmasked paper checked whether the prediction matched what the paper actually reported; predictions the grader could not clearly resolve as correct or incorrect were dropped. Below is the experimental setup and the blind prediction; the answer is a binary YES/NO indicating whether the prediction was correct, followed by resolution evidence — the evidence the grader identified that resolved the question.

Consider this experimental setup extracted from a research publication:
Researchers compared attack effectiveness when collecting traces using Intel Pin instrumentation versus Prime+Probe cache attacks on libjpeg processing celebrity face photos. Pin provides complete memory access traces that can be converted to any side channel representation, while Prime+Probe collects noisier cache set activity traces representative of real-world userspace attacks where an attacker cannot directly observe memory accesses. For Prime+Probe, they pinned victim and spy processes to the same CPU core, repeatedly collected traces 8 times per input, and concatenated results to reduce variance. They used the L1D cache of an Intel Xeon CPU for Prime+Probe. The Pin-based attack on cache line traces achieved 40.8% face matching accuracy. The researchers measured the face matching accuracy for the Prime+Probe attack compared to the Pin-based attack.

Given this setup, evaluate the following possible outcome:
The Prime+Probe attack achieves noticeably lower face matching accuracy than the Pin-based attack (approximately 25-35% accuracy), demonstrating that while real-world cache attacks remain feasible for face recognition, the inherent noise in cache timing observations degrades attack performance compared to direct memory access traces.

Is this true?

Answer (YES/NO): NO